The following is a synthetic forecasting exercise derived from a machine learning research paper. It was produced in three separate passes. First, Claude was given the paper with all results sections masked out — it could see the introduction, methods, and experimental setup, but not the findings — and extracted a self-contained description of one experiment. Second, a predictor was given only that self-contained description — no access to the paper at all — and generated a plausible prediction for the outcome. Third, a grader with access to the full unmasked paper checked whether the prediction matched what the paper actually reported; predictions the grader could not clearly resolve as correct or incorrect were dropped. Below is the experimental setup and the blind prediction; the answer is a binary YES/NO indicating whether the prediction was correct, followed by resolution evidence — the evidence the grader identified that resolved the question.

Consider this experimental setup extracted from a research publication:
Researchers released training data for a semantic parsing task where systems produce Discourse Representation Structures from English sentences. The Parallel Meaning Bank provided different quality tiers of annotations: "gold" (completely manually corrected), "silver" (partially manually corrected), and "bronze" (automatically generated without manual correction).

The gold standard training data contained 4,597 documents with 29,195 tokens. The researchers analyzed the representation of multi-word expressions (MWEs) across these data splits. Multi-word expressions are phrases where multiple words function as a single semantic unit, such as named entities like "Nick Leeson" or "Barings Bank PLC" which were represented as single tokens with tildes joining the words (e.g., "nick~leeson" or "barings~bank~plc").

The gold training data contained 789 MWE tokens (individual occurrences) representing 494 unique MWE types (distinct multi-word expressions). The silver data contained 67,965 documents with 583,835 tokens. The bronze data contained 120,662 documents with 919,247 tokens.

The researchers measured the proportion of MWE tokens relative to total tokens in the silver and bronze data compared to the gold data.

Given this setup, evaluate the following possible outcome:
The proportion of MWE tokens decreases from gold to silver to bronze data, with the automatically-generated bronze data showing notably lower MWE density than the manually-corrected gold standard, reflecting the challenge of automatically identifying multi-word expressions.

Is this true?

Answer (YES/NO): YES